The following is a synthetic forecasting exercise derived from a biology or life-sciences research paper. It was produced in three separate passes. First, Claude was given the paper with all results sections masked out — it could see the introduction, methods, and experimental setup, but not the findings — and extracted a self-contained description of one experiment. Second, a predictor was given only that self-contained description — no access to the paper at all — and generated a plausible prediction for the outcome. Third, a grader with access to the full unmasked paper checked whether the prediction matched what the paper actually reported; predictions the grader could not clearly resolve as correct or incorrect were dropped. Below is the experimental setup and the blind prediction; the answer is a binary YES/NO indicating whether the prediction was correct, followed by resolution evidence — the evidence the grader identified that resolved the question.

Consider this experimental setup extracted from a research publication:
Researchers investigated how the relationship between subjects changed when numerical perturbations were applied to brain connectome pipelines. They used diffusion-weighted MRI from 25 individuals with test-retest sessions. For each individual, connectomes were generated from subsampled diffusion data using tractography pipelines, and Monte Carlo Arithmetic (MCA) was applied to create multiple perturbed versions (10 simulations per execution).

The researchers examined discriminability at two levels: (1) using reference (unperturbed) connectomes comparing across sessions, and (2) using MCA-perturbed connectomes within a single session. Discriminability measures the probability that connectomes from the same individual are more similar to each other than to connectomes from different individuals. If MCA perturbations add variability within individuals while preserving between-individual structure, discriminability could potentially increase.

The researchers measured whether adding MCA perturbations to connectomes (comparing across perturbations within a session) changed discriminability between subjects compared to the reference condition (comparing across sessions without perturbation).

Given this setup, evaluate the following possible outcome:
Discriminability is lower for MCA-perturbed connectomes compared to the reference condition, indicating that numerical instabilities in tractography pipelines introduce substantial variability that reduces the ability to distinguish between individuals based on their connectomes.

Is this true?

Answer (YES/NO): NO